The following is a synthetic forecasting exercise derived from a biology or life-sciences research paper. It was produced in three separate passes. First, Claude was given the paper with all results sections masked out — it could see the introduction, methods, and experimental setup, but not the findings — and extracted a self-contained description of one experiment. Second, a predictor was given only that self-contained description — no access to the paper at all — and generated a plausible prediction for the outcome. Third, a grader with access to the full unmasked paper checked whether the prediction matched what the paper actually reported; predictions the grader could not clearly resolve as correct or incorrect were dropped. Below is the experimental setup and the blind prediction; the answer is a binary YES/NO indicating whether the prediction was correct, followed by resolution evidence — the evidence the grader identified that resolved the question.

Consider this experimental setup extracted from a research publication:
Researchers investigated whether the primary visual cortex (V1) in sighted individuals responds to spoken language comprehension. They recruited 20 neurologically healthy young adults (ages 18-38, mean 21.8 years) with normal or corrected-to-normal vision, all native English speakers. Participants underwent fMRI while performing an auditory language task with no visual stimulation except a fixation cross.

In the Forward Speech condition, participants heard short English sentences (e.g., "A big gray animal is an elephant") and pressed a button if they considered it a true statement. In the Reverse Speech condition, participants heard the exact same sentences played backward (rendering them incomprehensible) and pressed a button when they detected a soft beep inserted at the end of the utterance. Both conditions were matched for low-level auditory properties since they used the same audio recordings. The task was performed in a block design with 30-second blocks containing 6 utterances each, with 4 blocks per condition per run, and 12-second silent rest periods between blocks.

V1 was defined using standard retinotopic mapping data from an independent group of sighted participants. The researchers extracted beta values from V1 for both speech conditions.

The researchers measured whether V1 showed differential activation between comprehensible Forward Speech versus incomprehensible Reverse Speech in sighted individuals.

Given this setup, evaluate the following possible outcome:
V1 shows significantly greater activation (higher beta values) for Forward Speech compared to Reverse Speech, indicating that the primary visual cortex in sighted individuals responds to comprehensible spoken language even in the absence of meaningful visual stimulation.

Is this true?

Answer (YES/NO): YES